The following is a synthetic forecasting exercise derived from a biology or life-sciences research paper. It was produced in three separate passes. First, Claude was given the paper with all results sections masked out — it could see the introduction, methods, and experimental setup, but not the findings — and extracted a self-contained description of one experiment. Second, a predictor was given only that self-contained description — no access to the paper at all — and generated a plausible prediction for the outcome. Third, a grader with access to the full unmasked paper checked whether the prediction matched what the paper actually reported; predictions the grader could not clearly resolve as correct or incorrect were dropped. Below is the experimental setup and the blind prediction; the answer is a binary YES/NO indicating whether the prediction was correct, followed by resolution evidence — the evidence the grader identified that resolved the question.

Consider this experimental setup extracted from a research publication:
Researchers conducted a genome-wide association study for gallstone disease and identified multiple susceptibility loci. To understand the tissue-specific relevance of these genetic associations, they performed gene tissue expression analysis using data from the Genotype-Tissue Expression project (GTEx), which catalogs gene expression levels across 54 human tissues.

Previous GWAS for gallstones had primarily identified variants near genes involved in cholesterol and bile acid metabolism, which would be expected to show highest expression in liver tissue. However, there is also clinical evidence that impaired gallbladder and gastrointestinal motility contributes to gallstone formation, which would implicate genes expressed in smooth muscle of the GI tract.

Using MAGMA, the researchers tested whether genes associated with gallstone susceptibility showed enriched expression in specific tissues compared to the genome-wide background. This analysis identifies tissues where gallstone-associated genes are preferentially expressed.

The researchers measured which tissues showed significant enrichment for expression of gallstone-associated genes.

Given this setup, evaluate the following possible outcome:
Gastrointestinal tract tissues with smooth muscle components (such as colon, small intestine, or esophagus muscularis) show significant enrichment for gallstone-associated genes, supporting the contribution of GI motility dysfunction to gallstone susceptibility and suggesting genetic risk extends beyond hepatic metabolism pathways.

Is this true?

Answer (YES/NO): NO